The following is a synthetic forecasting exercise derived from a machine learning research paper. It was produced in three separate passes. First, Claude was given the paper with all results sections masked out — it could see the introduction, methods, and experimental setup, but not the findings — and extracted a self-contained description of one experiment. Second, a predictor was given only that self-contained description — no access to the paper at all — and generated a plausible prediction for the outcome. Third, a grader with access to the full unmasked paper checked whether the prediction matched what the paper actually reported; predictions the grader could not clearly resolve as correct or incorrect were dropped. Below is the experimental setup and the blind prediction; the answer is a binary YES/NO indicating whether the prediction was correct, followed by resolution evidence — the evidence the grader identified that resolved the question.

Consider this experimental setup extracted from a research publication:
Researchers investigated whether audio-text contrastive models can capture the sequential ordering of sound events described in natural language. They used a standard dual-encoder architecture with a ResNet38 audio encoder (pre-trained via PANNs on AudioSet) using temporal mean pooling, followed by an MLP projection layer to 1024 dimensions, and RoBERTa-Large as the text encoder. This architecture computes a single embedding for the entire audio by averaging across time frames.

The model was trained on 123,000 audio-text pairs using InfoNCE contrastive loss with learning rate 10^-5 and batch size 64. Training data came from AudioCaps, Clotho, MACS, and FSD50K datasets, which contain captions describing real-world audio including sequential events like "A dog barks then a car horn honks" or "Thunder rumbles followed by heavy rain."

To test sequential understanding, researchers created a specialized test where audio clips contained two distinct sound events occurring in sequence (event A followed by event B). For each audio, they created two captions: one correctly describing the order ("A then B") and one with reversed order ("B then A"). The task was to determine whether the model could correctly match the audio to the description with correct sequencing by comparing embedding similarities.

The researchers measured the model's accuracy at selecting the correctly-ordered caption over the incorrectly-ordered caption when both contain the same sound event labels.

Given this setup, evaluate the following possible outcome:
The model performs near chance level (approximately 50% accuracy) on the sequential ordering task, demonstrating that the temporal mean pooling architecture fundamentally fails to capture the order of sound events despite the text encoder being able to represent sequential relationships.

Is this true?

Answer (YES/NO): YES